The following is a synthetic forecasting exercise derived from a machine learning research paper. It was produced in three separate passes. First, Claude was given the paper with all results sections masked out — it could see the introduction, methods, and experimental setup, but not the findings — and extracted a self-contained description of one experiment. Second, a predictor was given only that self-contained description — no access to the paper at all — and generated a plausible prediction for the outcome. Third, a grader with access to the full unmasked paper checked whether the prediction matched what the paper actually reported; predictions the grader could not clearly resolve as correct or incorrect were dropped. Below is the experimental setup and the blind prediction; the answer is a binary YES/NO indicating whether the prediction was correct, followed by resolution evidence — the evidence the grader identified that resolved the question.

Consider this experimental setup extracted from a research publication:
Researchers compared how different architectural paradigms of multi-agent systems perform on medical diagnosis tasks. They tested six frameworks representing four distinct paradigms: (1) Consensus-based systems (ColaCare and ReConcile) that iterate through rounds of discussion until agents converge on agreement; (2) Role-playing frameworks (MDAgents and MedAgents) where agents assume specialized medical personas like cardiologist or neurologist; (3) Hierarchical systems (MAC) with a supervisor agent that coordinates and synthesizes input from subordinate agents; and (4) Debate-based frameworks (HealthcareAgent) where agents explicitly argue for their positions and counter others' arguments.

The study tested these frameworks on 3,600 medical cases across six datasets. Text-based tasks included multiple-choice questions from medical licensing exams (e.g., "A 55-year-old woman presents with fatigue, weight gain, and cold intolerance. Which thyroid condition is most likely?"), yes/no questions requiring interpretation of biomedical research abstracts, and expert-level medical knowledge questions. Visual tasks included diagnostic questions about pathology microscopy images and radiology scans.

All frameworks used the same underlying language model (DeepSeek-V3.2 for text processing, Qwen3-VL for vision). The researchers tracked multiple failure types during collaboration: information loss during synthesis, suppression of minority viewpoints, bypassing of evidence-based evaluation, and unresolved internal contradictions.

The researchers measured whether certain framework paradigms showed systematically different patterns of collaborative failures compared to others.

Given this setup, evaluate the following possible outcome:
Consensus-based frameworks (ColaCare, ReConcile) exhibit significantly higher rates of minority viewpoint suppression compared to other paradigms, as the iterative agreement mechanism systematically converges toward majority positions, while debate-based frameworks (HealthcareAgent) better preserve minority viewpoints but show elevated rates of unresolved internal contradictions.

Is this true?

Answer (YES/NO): NO